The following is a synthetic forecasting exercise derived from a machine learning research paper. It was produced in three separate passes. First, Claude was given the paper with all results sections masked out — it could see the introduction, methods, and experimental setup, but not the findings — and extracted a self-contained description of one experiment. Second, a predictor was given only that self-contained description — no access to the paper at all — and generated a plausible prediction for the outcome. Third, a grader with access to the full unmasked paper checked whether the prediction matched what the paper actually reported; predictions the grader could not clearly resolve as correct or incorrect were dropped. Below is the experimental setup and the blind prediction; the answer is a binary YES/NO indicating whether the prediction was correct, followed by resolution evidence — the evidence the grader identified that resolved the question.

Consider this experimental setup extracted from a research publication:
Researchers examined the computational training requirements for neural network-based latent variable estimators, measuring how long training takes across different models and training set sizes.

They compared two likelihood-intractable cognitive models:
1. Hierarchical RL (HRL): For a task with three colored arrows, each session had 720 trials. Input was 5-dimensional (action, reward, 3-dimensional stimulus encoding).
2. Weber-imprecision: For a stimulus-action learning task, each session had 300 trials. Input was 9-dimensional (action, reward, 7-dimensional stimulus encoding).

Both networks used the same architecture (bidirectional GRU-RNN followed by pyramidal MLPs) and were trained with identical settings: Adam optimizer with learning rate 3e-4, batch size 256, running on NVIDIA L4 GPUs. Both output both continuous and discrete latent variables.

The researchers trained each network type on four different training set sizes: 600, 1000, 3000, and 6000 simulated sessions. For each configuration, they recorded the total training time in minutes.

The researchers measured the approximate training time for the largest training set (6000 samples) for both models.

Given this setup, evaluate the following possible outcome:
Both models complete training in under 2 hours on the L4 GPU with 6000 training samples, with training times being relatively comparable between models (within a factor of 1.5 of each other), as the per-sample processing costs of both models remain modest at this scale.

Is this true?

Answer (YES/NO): NO